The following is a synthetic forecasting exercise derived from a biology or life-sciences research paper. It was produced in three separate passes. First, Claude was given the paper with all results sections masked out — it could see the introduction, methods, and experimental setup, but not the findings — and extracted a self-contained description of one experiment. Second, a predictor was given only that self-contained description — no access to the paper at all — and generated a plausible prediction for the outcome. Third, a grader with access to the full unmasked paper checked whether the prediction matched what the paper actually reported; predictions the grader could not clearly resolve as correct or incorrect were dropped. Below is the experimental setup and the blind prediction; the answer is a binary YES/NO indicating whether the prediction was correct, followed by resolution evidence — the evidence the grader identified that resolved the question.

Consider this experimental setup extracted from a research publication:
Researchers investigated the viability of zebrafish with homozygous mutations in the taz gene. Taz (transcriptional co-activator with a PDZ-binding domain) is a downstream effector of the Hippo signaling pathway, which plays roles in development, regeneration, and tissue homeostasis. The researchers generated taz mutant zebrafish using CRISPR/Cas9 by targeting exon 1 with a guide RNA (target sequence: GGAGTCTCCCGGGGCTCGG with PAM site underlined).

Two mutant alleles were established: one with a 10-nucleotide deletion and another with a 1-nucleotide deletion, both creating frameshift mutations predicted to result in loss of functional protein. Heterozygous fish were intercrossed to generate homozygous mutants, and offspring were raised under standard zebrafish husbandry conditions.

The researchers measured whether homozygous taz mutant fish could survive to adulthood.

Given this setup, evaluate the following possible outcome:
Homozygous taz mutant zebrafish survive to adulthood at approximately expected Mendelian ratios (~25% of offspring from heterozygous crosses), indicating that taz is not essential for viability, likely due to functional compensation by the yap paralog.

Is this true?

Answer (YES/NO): NO